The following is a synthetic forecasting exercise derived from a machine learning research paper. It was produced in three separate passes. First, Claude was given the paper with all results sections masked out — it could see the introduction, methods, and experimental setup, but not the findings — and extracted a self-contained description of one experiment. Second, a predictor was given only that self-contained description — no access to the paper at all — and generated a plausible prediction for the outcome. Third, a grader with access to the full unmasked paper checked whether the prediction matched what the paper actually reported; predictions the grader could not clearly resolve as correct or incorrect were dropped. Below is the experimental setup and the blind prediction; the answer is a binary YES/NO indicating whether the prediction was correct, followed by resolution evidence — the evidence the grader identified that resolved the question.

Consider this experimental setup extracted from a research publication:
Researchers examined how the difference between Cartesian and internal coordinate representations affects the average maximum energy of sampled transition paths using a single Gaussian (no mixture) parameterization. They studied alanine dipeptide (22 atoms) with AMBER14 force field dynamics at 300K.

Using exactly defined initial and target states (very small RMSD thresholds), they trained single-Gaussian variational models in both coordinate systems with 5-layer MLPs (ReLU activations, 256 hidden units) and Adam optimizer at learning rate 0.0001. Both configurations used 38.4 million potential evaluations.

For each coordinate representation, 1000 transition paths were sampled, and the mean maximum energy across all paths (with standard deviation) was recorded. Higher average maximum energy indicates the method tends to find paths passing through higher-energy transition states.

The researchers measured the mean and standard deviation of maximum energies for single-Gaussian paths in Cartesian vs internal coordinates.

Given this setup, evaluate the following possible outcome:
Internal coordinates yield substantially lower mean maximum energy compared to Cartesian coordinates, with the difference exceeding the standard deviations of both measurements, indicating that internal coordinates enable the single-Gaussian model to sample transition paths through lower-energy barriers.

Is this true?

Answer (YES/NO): YES